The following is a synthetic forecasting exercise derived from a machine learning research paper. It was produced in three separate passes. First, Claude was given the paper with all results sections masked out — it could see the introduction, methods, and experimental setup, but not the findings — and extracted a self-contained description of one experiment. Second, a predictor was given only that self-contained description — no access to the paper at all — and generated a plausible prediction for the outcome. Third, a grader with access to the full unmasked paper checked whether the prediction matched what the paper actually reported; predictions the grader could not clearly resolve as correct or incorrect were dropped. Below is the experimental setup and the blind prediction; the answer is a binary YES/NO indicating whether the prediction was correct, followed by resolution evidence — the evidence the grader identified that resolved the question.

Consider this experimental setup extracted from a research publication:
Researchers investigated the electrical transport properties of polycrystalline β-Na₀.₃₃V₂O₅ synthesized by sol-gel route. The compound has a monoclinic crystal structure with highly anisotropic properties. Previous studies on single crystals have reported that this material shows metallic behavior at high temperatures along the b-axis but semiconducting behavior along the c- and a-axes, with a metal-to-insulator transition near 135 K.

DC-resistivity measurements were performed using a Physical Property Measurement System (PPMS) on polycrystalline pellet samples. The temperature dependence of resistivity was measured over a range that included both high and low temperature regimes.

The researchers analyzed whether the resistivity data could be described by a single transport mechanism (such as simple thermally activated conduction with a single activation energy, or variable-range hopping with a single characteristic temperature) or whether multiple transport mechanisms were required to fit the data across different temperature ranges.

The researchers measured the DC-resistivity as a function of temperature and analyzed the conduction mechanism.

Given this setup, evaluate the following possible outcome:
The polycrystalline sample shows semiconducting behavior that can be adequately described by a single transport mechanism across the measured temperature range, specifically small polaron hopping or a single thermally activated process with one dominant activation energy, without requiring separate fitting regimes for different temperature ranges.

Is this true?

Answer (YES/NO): NO